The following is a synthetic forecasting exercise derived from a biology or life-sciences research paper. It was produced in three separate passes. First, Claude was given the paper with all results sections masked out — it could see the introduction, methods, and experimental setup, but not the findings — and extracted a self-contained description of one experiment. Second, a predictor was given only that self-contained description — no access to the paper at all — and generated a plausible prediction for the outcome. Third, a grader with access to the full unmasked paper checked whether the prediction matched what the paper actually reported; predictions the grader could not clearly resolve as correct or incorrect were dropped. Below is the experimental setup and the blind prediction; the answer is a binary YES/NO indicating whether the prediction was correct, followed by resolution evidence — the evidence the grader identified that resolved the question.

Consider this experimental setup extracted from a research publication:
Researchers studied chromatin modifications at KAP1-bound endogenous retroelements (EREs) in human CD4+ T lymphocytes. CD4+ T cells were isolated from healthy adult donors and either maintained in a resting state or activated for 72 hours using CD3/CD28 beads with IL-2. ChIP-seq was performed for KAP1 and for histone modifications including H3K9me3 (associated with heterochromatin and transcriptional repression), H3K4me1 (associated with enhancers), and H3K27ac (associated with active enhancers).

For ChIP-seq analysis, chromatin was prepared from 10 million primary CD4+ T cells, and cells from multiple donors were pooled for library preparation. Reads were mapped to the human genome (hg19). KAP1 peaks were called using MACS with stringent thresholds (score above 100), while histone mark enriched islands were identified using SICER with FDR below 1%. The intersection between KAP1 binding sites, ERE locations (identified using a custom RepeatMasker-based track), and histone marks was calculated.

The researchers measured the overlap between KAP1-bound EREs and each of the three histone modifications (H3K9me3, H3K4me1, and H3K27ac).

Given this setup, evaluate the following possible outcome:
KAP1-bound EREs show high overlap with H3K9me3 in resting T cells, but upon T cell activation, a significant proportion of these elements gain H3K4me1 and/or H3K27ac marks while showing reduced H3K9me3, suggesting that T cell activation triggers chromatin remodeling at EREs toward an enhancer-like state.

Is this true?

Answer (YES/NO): NO